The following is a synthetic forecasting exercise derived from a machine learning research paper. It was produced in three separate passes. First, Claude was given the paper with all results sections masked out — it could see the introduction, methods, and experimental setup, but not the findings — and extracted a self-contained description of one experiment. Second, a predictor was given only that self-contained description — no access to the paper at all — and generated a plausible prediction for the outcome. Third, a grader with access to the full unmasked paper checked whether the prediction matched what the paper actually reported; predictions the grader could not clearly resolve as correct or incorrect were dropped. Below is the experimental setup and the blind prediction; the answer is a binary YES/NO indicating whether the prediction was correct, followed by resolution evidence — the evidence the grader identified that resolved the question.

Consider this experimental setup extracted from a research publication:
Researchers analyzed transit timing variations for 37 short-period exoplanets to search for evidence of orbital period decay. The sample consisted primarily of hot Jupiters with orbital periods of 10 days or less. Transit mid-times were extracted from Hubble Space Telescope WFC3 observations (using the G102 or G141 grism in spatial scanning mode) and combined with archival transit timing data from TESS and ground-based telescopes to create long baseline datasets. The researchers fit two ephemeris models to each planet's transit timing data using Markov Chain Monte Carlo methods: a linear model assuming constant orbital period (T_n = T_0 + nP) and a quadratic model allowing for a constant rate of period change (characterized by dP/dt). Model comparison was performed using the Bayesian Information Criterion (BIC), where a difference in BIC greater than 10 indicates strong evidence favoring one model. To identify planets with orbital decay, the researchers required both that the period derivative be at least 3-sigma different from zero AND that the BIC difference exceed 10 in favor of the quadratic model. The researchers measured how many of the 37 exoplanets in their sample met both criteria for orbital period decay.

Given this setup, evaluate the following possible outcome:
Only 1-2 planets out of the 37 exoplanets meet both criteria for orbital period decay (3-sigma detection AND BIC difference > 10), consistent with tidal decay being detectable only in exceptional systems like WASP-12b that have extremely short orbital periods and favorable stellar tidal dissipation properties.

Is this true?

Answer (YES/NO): YES